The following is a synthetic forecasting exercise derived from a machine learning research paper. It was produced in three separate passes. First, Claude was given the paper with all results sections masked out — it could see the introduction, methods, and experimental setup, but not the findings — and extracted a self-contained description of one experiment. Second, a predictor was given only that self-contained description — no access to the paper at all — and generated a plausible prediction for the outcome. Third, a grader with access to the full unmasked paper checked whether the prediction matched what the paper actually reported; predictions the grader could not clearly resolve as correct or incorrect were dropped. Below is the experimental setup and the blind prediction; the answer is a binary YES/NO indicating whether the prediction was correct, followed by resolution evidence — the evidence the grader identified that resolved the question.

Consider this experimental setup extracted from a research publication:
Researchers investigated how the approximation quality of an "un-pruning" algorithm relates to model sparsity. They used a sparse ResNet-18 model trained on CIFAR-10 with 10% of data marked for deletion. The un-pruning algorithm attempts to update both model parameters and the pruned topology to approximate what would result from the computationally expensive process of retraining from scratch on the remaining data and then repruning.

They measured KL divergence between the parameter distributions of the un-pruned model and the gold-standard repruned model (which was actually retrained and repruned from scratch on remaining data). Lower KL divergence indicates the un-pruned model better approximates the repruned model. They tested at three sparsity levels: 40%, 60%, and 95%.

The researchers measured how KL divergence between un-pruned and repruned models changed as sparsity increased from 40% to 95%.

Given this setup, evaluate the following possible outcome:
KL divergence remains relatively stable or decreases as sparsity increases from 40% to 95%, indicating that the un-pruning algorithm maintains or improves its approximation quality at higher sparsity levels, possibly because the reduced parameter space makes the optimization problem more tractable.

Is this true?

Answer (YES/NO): NO